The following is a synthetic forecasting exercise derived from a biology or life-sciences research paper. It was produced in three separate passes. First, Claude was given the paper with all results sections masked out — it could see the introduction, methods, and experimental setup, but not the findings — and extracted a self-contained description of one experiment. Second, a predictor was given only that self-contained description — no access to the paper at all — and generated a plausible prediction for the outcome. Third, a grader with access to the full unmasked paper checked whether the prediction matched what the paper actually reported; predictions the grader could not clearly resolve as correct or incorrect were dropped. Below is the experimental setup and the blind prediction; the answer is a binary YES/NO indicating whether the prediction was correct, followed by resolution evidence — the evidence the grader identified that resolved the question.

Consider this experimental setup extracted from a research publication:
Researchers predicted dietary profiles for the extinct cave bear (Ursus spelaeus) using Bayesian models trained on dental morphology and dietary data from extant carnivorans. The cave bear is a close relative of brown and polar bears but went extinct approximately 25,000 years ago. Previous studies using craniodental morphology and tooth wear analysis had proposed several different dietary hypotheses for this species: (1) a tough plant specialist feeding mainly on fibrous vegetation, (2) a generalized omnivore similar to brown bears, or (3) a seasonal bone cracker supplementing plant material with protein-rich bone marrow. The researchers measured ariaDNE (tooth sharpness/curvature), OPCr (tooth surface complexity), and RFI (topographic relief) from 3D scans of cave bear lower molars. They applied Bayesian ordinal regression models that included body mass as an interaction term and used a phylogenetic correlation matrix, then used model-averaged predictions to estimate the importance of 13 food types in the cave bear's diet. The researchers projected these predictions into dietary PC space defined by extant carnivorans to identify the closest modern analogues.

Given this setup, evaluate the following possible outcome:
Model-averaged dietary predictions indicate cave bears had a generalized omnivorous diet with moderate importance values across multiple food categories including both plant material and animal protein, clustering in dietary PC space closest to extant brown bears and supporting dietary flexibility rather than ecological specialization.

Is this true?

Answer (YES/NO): NO